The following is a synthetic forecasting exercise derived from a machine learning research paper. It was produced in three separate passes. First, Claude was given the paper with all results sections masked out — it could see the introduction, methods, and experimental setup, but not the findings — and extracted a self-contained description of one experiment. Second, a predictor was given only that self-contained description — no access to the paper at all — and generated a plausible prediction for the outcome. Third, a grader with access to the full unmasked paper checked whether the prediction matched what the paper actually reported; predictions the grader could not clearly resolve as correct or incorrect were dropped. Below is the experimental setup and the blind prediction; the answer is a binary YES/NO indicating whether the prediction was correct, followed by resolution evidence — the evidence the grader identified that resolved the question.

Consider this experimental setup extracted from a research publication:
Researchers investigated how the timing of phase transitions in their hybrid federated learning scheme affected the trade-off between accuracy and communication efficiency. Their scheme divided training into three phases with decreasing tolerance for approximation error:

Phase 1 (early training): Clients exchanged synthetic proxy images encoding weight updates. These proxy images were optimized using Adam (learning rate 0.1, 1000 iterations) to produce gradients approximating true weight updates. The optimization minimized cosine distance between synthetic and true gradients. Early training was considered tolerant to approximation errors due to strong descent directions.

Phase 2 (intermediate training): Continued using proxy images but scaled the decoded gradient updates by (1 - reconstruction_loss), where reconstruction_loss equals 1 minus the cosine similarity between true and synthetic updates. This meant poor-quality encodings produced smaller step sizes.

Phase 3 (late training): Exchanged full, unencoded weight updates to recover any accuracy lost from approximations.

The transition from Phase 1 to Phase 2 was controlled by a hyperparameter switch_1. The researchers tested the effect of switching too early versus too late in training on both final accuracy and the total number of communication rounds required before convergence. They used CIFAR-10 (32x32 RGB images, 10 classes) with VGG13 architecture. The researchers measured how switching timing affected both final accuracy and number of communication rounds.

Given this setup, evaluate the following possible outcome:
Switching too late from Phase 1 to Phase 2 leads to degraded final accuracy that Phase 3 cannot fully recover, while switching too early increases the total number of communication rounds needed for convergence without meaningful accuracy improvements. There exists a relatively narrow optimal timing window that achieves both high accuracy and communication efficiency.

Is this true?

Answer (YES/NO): NO